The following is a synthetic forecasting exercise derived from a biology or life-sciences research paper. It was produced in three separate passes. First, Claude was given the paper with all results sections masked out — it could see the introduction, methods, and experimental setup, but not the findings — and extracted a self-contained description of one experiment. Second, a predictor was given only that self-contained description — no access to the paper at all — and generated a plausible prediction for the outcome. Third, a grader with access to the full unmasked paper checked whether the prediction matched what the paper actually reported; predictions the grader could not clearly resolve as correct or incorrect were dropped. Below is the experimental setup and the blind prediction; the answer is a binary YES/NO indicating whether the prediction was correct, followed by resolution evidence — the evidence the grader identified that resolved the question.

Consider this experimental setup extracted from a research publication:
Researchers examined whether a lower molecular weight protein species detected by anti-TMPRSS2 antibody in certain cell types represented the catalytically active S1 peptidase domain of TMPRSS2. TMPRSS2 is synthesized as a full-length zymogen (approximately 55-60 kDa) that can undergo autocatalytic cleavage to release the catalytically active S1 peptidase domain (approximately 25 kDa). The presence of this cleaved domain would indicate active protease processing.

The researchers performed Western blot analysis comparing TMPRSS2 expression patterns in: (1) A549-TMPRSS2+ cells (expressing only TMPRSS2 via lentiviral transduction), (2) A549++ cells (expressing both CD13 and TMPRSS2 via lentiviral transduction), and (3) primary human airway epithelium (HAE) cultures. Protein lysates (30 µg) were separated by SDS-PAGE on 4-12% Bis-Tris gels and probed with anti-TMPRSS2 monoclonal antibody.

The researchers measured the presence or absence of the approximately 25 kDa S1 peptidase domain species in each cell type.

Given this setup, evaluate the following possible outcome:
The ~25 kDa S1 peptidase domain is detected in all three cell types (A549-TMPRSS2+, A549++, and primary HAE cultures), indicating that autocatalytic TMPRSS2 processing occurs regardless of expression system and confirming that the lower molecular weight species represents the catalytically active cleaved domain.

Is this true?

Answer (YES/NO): NO